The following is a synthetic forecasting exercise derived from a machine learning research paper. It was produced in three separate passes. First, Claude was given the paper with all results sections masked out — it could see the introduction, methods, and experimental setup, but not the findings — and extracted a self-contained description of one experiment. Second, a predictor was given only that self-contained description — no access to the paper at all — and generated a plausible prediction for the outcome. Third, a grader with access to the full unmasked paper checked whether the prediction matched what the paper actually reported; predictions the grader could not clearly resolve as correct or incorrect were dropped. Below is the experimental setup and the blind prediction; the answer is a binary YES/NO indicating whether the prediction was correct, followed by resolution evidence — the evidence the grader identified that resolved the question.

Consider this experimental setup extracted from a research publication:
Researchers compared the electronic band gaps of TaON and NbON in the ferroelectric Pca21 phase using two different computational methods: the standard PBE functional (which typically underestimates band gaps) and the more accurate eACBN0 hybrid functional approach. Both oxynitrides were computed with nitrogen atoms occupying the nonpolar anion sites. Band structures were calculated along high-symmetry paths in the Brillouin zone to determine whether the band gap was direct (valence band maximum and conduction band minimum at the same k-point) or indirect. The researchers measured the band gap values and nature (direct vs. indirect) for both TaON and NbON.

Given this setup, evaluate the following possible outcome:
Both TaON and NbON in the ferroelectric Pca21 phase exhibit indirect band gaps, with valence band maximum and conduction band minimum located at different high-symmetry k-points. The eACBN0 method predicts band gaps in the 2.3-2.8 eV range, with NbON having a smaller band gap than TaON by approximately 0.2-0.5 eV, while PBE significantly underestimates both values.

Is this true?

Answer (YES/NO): NO